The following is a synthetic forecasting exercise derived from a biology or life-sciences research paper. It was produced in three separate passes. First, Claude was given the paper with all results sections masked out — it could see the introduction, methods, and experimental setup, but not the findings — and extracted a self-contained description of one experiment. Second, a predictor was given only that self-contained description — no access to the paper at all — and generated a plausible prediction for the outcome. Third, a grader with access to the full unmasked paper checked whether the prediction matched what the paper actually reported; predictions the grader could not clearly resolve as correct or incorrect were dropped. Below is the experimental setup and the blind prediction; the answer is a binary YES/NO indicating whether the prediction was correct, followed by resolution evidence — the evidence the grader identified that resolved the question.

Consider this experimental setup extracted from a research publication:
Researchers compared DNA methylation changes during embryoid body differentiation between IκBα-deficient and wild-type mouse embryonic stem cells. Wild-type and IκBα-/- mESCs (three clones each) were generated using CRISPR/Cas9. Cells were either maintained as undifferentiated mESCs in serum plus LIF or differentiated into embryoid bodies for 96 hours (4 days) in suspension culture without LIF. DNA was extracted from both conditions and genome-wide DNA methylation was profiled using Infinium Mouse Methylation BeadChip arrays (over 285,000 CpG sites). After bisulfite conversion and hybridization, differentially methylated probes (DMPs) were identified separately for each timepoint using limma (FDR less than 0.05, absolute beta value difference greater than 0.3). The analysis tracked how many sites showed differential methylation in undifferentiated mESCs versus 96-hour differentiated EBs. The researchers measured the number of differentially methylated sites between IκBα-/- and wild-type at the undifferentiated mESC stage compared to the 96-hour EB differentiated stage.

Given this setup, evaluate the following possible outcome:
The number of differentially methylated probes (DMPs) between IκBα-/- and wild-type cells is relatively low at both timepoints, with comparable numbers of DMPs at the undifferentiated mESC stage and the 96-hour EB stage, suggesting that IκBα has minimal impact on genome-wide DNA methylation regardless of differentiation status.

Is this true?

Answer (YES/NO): NO